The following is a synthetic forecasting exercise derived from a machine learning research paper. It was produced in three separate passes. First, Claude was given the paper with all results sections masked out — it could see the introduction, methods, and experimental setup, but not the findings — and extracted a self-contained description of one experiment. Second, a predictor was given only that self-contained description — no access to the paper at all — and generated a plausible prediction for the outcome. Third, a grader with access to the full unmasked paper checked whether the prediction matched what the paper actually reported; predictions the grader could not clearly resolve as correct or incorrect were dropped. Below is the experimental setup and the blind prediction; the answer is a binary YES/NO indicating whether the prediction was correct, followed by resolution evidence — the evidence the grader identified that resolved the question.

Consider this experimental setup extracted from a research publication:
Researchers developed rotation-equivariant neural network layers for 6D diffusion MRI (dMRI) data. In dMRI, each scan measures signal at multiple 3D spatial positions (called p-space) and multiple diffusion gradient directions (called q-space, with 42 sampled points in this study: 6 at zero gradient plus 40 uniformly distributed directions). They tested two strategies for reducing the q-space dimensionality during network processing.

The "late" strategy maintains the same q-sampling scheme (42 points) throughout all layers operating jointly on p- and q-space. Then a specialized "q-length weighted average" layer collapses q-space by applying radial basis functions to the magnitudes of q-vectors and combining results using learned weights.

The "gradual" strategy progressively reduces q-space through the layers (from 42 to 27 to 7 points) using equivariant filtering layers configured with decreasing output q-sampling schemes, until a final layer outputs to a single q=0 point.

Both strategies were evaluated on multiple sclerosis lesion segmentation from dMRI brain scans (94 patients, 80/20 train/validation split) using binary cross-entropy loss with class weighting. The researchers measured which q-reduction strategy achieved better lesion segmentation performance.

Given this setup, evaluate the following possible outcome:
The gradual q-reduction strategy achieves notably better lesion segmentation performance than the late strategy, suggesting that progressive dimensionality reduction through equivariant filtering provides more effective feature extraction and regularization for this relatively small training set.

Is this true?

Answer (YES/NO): NO